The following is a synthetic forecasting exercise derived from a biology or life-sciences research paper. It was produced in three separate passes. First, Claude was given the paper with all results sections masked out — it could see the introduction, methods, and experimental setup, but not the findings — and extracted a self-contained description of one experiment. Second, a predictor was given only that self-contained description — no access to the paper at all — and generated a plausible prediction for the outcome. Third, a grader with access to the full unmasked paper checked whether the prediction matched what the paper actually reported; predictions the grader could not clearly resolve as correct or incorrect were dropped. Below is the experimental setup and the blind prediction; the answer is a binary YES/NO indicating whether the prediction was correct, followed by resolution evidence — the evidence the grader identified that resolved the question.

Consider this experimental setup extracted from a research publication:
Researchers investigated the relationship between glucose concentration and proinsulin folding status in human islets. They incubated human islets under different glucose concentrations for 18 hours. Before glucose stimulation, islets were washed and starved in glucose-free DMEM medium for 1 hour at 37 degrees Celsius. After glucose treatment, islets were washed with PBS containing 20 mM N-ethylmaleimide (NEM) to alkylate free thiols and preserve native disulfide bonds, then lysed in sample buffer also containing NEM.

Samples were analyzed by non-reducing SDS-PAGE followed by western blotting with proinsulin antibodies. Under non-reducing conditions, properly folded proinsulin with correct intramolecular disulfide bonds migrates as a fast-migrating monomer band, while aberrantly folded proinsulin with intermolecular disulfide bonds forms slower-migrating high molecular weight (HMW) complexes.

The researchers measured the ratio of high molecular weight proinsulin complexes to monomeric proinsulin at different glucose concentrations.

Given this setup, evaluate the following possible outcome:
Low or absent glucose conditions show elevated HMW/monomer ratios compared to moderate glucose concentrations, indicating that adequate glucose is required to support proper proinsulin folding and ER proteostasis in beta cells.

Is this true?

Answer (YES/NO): NO